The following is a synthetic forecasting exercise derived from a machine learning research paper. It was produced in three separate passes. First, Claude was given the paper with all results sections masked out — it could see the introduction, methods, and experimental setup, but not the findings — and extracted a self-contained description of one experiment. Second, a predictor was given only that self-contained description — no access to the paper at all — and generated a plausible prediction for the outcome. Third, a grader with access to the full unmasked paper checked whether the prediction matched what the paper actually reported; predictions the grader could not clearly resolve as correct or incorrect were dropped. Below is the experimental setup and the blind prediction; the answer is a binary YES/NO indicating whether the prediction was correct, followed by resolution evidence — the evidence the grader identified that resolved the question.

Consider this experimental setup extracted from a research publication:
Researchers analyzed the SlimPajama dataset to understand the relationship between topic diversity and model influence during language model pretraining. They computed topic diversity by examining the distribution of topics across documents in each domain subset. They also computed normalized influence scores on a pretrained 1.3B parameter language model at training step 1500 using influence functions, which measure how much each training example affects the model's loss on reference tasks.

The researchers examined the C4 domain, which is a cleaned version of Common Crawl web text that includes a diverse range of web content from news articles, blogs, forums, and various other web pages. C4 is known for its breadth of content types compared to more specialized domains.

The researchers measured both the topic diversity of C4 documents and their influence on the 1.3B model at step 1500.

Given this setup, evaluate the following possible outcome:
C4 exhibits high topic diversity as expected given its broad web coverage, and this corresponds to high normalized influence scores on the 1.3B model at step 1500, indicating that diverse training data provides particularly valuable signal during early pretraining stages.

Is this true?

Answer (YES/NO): NO